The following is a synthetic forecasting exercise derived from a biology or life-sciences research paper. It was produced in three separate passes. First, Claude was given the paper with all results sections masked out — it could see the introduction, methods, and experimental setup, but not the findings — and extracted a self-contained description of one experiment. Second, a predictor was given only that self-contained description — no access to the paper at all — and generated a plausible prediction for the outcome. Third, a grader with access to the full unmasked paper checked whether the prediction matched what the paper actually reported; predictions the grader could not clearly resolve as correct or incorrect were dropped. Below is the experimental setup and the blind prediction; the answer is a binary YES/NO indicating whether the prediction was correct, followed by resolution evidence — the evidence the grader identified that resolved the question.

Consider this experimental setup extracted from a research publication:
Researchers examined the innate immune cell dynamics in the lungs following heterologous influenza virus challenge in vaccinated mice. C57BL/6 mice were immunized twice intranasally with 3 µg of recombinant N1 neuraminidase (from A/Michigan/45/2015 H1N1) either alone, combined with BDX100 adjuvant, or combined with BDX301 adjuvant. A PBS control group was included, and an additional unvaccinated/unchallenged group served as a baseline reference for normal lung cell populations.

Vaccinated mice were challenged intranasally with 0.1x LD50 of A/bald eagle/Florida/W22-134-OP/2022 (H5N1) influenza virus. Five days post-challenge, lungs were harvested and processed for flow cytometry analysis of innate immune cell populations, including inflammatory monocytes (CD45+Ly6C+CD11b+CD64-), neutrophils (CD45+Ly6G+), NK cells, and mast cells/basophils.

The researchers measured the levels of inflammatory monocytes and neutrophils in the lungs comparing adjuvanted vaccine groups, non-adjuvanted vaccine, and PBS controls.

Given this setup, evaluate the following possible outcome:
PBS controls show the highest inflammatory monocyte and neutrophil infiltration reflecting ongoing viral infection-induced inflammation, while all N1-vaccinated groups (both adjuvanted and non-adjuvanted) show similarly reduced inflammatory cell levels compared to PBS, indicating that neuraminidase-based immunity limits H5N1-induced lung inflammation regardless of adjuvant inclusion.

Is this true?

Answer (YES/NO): NO